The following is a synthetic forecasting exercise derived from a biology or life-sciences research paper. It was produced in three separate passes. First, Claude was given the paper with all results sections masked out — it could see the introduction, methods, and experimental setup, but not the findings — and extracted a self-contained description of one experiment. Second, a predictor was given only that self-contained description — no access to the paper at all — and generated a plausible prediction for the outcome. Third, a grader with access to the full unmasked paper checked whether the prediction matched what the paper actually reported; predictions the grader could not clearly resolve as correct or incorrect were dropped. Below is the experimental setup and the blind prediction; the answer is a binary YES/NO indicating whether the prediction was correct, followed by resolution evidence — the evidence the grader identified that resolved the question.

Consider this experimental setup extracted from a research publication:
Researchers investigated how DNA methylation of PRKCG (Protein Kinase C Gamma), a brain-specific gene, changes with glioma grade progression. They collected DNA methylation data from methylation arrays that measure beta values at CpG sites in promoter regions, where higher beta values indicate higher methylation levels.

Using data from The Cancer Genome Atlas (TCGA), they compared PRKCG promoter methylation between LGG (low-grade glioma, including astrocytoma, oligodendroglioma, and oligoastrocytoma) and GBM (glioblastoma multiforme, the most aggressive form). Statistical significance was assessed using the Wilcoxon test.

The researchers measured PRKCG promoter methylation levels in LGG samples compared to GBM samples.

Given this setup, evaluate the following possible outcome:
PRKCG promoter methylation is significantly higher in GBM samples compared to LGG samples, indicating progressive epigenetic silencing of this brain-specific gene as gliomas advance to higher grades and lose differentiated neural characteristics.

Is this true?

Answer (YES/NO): NO